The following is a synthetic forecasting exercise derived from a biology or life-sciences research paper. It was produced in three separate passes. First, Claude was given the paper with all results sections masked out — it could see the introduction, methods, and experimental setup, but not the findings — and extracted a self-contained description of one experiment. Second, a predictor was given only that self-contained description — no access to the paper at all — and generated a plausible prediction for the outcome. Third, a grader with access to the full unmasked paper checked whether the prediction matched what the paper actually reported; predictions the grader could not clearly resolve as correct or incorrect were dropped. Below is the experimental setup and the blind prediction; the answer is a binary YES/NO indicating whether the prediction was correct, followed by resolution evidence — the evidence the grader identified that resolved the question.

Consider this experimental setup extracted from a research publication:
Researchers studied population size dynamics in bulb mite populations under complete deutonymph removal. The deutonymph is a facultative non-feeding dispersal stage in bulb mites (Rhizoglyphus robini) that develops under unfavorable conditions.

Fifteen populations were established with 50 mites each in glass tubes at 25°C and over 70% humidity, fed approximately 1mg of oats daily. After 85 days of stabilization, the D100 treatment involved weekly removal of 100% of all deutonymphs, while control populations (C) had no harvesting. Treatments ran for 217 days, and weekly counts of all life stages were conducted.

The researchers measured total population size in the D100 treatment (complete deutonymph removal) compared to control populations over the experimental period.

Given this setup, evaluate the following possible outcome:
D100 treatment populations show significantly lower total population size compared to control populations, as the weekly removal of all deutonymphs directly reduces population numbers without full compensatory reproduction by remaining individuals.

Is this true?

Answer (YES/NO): NO